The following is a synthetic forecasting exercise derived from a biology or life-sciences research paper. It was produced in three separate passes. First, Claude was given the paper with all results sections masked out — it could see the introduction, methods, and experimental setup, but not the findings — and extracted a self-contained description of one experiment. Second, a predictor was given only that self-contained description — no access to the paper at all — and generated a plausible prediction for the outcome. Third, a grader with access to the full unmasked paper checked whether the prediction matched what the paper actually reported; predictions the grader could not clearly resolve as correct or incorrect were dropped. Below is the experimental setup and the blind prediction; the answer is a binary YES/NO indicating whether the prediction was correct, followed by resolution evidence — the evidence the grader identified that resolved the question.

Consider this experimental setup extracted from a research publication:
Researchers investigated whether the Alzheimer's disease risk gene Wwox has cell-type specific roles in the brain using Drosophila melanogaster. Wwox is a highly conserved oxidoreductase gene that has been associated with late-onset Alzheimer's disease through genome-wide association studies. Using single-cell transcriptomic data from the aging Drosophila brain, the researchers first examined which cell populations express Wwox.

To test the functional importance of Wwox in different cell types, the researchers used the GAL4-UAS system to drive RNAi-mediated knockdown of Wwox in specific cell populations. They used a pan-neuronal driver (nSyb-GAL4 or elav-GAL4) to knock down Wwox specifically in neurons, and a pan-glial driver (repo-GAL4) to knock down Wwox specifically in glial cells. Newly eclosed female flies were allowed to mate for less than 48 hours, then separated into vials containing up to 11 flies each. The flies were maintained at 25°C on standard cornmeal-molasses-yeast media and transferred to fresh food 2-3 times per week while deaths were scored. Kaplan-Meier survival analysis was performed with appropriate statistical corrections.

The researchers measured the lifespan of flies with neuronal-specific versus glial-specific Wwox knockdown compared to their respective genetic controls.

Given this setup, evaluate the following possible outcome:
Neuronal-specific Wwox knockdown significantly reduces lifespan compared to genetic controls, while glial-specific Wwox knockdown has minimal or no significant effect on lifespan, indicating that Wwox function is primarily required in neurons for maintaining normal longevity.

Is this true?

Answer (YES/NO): NO